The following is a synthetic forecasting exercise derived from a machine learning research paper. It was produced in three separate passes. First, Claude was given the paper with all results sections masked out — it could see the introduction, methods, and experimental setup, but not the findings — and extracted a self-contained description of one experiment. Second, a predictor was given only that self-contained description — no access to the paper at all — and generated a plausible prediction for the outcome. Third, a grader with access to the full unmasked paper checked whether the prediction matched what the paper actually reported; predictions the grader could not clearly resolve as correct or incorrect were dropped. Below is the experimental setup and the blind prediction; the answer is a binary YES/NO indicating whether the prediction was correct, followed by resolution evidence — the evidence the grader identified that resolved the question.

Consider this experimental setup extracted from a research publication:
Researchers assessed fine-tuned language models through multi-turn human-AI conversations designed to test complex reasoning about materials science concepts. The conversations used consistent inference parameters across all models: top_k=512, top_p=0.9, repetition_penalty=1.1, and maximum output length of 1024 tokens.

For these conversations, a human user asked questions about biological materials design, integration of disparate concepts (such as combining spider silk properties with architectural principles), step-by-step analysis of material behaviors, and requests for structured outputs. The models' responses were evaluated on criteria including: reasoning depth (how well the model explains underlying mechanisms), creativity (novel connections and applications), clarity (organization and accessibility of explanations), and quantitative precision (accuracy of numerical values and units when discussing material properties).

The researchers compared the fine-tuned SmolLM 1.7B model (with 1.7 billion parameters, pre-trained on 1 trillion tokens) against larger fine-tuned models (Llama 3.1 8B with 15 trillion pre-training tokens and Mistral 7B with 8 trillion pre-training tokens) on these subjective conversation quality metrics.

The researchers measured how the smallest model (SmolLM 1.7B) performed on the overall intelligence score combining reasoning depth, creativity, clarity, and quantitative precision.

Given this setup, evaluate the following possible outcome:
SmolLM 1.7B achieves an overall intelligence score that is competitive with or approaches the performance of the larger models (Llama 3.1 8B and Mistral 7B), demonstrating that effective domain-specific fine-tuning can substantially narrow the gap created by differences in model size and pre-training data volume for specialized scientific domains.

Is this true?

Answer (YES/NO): YES